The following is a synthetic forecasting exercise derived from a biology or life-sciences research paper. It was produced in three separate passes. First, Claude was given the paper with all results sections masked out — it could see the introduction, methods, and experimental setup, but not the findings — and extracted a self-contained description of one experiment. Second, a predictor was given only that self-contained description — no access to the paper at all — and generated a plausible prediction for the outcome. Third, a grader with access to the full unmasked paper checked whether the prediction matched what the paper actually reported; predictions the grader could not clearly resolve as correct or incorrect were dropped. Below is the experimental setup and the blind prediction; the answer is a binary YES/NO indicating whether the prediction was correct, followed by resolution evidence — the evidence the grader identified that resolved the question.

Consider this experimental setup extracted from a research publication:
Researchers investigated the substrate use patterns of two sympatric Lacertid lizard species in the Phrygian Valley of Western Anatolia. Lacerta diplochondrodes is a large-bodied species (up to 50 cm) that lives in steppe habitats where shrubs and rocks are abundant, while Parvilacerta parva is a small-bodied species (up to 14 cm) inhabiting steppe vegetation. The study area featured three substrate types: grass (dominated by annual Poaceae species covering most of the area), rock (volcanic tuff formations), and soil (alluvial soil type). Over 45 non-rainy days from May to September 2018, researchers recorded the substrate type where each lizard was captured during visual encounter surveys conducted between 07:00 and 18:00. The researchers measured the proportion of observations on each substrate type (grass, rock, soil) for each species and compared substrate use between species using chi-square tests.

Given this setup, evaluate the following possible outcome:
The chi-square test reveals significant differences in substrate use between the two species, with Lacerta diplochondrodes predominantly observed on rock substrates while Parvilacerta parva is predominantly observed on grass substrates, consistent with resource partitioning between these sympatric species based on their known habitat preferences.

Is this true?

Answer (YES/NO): NO